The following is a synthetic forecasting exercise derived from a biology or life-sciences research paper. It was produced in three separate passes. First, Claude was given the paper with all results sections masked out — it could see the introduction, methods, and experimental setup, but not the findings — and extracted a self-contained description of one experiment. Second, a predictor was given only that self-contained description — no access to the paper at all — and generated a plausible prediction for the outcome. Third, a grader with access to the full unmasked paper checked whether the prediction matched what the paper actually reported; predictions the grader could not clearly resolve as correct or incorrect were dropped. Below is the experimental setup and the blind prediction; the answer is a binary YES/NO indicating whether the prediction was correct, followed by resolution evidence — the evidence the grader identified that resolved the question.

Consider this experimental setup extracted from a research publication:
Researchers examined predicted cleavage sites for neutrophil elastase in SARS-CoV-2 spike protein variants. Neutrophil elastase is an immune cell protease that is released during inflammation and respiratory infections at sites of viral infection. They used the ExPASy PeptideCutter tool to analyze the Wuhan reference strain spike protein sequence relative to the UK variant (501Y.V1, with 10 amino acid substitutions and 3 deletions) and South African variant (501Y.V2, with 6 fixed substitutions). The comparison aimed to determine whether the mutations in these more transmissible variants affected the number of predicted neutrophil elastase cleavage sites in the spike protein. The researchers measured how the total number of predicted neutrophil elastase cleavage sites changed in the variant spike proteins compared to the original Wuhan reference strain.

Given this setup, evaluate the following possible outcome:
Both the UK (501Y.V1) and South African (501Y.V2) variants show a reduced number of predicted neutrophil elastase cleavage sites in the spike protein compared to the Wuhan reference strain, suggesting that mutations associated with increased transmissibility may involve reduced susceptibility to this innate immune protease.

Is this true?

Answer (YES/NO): NO